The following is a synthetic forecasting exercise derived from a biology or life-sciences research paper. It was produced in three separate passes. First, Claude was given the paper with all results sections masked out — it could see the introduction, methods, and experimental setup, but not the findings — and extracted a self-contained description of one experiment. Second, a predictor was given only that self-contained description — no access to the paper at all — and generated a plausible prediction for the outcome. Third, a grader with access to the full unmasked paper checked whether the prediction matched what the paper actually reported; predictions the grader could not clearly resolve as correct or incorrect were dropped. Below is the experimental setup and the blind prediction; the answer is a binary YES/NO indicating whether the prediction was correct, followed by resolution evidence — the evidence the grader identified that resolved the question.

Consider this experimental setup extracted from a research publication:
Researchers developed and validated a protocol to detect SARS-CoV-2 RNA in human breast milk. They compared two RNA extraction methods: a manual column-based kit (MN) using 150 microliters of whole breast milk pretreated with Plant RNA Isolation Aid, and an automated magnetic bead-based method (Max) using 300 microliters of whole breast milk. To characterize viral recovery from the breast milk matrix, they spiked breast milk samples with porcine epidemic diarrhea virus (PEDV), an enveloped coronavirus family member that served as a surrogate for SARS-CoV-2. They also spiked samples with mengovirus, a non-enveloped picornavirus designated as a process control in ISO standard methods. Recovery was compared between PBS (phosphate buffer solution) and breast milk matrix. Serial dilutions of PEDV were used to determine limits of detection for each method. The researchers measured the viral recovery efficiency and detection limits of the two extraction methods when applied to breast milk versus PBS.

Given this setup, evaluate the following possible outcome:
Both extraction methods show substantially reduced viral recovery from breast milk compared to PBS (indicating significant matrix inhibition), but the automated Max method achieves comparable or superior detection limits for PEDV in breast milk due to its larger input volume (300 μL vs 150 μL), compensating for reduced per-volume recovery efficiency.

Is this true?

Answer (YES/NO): NO